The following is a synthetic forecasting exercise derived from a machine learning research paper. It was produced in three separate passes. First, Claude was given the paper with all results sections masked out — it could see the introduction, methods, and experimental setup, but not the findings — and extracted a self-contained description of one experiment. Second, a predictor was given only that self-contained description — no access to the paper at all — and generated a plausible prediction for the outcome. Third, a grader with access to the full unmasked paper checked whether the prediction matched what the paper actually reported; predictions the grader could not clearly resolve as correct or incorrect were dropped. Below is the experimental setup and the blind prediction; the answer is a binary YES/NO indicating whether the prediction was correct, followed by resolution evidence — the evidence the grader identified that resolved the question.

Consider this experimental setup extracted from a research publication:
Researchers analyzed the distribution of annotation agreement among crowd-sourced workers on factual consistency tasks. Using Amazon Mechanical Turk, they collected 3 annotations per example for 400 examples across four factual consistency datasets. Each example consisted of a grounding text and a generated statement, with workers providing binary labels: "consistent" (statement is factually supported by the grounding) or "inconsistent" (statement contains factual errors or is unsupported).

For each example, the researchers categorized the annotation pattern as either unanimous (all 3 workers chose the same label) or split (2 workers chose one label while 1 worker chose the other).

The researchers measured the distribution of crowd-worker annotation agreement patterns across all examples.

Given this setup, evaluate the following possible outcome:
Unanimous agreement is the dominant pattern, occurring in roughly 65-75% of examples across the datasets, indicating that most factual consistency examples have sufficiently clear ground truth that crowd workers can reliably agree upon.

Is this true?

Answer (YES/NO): NO